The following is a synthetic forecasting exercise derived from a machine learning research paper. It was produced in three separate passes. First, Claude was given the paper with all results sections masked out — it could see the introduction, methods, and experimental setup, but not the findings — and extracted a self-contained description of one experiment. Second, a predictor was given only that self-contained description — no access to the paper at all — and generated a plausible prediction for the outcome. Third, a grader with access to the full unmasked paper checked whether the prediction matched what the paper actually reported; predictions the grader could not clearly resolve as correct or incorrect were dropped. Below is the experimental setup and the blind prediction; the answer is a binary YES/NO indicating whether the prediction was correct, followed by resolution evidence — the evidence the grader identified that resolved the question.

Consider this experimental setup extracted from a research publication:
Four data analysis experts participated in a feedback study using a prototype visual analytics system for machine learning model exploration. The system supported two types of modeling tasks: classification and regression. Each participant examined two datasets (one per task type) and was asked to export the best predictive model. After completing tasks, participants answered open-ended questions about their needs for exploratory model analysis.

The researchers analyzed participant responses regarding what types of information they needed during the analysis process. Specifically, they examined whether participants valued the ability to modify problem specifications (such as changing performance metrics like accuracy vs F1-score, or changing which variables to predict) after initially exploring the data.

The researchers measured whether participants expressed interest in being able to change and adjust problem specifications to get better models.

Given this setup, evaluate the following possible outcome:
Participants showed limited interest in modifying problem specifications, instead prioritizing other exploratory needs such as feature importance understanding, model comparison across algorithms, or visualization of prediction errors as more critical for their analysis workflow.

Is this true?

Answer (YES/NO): NO